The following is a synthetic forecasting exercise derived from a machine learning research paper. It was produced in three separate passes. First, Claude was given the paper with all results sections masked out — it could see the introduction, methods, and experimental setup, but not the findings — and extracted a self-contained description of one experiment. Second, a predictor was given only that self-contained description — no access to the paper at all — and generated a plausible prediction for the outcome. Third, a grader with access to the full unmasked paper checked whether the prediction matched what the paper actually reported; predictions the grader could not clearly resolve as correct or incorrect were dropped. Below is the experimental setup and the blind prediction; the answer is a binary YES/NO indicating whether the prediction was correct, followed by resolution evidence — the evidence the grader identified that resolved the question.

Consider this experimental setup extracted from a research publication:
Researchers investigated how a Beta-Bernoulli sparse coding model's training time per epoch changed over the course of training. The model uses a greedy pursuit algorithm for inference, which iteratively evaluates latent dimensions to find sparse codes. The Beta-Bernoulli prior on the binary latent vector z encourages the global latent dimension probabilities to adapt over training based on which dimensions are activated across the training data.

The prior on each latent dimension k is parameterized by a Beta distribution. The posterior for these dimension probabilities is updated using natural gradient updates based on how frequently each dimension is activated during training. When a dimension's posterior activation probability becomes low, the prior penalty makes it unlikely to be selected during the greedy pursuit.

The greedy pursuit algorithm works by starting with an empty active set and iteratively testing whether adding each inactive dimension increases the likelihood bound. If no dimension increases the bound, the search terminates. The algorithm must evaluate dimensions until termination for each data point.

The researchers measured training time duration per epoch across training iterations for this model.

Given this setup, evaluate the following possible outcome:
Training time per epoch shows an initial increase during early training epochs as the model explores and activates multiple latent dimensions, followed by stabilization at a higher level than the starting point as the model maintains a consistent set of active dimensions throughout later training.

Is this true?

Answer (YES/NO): NO